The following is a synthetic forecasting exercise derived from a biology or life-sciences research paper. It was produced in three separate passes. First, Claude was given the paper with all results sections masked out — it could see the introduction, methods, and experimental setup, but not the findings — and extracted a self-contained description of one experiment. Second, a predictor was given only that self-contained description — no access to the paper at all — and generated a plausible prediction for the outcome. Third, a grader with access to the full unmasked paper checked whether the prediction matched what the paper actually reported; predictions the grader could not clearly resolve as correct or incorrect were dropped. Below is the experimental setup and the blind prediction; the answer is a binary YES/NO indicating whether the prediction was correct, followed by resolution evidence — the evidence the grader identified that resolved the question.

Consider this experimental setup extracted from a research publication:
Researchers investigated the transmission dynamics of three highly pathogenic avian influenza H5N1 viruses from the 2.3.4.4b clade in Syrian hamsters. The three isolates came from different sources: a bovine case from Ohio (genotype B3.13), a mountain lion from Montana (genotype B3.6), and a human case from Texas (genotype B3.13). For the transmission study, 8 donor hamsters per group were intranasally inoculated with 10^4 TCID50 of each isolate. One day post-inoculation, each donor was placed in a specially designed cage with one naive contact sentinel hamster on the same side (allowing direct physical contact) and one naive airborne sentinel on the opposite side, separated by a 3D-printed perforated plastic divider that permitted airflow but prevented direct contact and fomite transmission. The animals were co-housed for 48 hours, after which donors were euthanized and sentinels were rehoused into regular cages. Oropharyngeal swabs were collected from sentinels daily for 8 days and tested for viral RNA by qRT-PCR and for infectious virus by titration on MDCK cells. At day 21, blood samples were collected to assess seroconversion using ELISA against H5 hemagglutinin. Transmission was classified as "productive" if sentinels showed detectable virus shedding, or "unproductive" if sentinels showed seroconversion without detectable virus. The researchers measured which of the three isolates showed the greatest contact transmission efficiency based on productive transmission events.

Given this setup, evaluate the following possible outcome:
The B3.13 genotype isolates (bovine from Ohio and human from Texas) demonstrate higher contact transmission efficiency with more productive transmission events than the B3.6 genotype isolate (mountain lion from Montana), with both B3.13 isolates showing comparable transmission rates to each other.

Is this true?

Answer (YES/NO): NO